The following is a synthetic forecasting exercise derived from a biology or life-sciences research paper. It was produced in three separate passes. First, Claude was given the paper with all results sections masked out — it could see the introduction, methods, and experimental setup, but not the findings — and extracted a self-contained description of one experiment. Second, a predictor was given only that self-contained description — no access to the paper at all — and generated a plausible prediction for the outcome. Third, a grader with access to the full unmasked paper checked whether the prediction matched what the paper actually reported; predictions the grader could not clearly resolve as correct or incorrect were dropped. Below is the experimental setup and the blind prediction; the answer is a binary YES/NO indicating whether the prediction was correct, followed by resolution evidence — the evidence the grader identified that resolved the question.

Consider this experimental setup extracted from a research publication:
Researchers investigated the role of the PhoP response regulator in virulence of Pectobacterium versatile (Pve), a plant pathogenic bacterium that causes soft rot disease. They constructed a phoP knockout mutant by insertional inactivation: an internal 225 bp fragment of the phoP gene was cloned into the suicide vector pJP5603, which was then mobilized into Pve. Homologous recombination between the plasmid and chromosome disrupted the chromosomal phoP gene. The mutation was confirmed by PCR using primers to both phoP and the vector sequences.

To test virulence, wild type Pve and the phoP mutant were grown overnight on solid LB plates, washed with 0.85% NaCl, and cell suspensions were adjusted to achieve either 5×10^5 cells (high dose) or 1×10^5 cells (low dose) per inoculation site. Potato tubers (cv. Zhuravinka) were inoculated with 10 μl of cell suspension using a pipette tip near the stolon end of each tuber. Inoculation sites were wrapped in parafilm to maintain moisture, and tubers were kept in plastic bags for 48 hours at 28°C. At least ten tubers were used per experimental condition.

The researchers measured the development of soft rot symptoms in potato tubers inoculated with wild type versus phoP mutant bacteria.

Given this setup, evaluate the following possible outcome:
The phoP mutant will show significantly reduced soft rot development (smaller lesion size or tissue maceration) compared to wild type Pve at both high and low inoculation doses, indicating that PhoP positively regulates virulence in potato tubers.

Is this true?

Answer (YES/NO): NO